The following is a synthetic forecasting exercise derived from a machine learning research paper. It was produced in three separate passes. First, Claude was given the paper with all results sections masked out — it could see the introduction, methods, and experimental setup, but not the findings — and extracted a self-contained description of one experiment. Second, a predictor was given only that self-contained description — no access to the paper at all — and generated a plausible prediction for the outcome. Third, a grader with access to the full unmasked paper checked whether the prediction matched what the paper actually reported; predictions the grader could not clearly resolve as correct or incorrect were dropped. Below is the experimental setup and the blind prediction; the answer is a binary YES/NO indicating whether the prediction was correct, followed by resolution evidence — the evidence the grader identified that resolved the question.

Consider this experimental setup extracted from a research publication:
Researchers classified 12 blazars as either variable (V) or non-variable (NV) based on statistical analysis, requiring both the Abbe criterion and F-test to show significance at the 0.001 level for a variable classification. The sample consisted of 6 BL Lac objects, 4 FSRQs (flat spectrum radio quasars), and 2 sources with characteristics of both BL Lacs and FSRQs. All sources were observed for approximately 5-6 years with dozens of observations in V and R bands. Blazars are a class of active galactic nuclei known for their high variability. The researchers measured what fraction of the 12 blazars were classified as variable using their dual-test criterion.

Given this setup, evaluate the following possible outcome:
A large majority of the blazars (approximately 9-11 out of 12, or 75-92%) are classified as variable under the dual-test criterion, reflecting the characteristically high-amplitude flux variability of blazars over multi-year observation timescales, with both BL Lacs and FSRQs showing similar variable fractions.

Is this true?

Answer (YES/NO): YES